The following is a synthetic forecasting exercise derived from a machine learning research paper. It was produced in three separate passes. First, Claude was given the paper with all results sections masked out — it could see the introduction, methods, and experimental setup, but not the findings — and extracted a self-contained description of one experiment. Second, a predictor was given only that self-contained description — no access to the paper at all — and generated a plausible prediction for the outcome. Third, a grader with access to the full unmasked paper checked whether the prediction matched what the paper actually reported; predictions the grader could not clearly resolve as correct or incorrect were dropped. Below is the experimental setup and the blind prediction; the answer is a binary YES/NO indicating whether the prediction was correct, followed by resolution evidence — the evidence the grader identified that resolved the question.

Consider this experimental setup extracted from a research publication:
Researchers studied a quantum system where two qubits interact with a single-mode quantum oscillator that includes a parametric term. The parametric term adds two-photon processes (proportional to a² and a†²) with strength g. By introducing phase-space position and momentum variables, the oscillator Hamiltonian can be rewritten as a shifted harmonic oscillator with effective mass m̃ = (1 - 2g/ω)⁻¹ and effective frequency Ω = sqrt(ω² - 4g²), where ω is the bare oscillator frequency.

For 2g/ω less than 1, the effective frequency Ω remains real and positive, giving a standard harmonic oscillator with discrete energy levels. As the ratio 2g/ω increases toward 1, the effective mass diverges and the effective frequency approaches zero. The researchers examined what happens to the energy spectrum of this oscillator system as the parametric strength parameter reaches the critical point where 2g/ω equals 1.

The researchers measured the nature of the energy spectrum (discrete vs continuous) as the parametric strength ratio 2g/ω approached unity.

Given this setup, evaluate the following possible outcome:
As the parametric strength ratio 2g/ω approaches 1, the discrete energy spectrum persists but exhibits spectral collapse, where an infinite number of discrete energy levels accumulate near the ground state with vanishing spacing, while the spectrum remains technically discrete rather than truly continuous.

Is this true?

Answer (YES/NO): NO